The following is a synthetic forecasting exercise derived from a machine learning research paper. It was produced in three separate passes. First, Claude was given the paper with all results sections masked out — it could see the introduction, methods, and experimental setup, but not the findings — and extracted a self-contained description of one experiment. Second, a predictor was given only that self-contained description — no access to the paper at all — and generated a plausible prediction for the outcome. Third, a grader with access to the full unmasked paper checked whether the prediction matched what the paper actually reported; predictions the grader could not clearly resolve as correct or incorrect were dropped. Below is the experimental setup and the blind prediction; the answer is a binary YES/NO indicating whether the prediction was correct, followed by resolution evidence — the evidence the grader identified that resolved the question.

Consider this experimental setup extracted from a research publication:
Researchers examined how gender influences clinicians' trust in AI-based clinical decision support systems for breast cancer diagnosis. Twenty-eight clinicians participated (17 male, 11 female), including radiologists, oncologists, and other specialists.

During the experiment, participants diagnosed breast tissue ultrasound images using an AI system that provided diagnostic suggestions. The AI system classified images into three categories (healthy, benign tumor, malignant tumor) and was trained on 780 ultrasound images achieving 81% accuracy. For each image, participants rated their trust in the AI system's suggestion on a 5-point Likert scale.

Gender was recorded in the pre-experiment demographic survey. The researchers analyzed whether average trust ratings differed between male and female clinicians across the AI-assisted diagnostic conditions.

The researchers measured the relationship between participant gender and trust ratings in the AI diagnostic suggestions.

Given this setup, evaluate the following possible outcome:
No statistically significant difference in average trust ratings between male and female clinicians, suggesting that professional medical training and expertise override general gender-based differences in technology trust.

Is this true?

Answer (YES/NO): YES